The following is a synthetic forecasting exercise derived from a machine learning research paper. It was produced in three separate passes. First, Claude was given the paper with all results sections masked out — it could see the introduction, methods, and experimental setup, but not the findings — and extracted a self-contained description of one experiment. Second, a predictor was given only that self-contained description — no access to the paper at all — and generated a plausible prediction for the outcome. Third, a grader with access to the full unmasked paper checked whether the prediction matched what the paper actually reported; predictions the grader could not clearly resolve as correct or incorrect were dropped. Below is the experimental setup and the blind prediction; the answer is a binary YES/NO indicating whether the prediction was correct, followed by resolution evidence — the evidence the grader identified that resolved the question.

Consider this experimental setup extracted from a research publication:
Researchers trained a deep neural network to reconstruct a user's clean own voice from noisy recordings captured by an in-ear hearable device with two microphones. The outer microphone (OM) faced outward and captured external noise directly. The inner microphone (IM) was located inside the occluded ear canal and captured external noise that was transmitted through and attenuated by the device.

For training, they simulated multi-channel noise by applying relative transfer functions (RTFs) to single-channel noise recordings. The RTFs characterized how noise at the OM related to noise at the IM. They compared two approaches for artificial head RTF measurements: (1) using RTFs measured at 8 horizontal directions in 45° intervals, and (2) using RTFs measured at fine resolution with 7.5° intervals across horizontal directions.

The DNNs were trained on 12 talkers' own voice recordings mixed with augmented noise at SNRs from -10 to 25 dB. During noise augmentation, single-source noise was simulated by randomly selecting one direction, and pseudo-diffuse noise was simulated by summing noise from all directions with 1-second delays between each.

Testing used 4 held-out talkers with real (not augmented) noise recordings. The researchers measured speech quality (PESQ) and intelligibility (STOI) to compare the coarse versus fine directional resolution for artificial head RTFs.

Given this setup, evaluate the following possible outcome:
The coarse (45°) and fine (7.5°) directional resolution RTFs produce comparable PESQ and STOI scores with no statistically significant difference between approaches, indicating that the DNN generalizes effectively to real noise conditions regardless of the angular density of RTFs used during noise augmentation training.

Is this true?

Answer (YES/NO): NO